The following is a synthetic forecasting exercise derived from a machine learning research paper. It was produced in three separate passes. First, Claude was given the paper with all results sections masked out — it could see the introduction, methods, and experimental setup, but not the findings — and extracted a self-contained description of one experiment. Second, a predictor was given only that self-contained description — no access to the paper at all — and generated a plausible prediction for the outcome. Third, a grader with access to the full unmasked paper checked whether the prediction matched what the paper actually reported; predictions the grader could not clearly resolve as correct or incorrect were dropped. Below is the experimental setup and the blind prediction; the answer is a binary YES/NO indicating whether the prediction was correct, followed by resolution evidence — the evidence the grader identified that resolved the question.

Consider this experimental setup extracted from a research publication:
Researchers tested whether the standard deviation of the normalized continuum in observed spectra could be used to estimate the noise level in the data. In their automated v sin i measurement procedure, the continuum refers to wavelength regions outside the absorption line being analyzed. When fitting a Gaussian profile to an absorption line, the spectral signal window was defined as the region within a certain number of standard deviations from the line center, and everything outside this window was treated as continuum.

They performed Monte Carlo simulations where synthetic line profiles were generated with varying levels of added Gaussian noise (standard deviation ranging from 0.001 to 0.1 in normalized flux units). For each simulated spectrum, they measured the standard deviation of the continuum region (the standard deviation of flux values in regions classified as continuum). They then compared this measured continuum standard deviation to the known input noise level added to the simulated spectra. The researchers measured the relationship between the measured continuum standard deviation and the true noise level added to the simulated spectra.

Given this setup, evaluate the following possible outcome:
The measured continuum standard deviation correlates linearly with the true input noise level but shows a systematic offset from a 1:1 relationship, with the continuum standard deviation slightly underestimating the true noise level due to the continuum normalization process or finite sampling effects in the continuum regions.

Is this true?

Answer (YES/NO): NO